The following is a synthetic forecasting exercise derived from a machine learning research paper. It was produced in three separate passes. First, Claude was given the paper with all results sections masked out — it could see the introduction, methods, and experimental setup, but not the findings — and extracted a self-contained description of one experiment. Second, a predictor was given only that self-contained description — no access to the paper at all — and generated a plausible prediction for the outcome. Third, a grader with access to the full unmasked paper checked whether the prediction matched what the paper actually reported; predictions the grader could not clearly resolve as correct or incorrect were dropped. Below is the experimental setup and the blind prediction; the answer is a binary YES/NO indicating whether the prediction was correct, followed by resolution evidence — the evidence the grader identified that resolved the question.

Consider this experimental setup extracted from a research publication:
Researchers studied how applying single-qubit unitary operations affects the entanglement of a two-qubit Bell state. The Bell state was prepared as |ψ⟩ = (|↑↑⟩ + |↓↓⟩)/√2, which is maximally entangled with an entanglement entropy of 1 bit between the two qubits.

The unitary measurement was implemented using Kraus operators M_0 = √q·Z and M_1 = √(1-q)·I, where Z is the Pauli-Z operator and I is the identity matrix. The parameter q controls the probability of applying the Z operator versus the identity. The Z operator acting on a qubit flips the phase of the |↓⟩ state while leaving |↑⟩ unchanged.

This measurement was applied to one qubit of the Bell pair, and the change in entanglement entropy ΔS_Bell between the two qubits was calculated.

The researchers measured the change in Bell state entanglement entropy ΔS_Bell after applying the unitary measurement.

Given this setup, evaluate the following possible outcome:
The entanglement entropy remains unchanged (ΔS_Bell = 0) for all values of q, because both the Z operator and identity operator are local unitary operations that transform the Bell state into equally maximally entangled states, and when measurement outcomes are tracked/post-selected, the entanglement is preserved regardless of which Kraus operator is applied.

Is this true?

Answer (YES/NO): YES